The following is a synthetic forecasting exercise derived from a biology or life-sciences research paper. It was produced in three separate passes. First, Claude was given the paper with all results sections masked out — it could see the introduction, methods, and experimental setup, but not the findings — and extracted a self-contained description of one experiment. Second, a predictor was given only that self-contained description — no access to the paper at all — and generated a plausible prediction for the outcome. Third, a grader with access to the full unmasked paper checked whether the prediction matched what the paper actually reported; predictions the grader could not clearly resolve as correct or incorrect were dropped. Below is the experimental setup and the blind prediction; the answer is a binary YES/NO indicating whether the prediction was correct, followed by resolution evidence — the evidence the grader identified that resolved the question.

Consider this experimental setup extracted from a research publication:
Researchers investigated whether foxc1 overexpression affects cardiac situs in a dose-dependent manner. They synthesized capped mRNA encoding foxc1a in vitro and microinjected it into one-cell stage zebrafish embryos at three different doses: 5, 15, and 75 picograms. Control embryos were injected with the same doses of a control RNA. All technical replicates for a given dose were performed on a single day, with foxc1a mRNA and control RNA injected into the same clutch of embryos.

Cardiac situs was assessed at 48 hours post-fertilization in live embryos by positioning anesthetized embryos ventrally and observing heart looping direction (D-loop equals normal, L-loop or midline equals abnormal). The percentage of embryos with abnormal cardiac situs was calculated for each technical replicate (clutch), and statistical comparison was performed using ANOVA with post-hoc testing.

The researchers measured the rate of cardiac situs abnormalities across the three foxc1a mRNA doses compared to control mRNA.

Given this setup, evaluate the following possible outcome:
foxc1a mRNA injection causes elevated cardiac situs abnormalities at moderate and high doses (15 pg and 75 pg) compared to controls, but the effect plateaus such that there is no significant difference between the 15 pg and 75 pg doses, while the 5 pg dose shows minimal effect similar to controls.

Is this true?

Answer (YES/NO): NO